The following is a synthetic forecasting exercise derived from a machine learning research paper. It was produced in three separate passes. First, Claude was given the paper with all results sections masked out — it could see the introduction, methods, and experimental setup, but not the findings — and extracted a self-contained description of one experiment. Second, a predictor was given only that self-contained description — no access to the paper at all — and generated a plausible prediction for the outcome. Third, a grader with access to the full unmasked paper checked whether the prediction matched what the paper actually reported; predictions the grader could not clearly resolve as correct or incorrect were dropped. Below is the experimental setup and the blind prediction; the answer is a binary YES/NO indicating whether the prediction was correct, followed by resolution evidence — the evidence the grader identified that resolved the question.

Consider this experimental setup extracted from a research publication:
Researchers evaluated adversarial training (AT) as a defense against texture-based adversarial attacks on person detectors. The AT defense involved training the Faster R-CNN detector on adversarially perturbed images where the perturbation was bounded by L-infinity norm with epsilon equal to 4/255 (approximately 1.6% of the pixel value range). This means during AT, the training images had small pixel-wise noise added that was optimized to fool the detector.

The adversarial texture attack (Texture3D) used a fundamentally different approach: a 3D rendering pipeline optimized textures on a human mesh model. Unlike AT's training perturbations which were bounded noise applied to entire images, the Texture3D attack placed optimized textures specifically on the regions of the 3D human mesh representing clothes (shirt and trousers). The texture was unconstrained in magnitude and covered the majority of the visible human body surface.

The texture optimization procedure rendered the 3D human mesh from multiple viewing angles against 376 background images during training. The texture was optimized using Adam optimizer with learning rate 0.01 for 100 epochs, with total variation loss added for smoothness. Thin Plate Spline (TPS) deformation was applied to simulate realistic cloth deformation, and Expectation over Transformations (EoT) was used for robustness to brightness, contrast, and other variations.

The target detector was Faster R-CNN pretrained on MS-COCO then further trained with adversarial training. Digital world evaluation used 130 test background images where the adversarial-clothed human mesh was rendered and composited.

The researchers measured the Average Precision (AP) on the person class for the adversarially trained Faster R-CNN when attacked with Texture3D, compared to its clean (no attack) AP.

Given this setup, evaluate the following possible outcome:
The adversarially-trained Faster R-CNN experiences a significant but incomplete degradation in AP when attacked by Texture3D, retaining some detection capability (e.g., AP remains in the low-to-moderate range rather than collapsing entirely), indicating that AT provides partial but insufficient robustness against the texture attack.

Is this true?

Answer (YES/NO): NO